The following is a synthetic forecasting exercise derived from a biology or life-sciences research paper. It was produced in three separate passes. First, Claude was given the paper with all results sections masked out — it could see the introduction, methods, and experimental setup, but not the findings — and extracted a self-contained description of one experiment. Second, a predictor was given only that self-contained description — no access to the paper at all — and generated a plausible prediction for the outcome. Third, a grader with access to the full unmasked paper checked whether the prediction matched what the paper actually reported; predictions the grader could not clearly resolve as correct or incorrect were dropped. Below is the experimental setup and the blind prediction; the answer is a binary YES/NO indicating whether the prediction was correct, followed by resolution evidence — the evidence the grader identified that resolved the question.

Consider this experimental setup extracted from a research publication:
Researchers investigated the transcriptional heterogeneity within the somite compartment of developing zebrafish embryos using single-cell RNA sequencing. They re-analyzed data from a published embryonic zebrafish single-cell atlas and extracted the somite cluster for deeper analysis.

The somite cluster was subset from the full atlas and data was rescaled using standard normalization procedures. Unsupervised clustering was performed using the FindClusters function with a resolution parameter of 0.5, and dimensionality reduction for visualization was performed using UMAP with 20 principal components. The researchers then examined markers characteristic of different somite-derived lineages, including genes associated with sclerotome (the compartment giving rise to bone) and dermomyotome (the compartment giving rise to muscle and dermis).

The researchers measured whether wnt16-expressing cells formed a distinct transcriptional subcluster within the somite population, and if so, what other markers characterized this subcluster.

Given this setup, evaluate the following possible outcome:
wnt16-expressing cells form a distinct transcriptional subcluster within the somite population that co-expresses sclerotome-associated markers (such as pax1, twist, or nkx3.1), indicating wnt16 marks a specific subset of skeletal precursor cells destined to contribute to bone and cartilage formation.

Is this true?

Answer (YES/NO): NO